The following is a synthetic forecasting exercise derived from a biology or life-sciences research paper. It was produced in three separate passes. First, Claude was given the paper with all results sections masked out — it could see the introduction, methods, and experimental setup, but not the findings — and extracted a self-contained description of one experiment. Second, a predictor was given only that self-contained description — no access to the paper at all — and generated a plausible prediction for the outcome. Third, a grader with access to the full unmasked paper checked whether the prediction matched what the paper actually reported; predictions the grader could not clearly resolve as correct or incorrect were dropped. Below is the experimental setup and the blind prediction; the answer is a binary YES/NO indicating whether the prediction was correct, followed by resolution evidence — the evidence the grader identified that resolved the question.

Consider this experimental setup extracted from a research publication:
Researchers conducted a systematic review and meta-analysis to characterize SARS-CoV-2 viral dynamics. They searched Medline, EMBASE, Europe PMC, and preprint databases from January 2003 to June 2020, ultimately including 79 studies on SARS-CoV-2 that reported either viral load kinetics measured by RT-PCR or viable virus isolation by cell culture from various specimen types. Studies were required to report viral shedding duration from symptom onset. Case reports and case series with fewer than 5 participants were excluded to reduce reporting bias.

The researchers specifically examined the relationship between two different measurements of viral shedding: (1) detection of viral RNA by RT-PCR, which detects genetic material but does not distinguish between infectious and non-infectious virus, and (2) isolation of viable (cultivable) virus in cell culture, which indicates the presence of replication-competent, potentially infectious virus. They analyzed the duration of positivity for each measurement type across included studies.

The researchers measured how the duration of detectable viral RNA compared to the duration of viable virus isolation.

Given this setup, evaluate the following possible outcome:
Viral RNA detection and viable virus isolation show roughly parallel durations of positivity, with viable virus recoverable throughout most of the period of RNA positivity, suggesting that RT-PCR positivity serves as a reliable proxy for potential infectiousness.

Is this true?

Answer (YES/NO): NO